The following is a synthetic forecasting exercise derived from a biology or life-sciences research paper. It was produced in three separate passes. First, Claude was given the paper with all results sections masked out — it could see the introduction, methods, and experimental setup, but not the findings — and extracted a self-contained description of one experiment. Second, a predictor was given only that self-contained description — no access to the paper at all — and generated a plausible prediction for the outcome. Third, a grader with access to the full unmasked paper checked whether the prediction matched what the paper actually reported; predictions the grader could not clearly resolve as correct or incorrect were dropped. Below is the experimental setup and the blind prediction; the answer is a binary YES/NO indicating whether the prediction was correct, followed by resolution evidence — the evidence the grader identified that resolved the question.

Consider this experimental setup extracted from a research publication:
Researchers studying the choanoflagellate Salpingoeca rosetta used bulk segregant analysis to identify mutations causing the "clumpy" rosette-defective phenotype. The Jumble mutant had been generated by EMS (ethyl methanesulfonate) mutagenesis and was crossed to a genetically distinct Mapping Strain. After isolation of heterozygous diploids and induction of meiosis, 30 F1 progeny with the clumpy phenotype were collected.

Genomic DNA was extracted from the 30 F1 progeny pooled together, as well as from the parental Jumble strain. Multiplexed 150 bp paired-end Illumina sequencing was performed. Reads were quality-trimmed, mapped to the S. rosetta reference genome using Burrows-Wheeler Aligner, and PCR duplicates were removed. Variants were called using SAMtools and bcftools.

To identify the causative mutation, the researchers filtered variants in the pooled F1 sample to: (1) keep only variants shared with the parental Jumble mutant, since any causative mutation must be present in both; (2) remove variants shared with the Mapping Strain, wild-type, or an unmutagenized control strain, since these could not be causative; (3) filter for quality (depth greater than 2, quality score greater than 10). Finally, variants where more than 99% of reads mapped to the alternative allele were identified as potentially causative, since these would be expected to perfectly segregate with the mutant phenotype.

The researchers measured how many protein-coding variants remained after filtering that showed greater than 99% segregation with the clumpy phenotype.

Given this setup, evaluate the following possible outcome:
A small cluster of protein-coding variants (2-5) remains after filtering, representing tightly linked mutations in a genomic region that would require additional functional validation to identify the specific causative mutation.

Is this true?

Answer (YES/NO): NO